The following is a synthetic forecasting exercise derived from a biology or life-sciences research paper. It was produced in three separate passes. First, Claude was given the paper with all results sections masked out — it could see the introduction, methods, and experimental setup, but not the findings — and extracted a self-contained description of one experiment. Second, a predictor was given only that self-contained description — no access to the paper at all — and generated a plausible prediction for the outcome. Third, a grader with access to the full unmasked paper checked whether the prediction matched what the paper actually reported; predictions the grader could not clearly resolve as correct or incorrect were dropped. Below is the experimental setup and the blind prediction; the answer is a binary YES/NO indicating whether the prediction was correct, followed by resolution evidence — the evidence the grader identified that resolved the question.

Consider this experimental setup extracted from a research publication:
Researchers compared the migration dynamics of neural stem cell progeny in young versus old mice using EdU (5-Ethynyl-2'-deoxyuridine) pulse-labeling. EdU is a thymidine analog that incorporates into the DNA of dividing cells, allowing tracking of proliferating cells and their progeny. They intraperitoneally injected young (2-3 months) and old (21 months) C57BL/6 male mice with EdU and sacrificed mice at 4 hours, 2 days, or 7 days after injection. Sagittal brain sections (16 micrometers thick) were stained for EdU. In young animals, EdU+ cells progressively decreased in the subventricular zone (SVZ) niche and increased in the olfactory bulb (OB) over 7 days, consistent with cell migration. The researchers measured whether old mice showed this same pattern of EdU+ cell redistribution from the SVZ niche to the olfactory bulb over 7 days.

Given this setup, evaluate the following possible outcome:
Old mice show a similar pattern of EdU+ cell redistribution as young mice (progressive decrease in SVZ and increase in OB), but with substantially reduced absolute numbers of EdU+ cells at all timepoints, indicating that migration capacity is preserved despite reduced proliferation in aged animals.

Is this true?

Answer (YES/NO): NO